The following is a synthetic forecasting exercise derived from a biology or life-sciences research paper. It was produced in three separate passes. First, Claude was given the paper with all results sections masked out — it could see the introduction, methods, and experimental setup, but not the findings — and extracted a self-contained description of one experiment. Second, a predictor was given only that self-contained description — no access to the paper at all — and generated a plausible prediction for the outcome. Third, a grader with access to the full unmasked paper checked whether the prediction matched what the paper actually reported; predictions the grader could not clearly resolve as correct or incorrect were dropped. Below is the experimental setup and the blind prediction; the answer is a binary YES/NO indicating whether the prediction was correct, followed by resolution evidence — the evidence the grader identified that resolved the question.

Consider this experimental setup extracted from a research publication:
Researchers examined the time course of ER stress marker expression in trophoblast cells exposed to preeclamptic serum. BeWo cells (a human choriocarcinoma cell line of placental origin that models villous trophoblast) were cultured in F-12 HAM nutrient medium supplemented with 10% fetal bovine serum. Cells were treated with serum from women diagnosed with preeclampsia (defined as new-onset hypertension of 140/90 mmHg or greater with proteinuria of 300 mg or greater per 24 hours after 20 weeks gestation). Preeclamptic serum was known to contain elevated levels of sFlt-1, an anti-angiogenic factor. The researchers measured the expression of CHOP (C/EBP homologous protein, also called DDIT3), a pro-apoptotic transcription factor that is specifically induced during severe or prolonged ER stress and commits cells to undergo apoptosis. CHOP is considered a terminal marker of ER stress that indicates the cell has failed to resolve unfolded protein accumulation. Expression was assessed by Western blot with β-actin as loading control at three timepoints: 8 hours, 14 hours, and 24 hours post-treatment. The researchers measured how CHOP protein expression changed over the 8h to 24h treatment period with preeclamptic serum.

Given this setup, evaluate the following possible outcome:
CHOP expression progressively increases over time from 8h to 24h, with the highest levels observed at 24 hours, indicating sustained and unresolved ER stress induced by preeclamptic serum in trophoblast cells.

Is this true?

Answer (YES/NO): YES